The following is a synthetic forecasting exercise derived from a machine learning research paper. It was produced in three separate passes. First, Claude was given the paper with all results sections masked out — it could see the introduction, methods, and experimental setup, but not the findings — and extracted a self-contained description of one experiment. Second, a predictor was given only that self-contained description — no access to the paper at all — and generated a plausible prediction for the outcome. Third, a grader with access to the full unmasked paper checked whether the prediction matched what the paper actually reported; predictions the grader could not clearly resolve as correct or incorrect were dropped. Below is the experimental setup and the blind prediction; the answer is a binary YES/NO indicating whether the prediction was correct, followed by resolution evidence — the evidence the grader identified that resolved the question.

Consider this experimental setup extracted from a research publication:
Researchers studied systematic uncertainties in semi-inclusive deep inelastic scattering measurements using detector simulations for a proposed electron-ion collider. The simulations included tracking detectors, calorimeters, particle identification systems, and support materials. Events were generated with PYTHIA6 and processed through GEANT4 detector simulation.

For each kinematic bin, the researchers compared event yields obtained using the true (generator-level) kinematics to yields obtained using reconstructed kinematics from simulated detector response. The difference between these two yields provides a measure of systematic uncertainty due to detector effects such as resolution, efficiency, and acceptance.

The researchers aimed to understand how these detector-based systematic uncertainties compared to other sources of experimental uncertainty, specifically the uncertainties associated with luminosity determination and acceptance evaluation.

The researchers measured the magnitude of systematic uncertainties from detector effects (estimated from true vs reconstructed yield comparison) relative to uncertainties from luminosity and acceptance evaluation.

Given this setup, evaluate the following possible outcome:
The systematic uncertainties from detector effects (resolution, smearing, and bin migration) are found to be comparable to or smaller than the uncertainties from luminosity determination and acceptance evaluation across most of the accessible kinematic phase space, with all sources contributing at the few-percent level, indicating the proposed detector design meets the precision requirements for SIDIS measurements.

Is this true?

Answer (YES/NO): NO